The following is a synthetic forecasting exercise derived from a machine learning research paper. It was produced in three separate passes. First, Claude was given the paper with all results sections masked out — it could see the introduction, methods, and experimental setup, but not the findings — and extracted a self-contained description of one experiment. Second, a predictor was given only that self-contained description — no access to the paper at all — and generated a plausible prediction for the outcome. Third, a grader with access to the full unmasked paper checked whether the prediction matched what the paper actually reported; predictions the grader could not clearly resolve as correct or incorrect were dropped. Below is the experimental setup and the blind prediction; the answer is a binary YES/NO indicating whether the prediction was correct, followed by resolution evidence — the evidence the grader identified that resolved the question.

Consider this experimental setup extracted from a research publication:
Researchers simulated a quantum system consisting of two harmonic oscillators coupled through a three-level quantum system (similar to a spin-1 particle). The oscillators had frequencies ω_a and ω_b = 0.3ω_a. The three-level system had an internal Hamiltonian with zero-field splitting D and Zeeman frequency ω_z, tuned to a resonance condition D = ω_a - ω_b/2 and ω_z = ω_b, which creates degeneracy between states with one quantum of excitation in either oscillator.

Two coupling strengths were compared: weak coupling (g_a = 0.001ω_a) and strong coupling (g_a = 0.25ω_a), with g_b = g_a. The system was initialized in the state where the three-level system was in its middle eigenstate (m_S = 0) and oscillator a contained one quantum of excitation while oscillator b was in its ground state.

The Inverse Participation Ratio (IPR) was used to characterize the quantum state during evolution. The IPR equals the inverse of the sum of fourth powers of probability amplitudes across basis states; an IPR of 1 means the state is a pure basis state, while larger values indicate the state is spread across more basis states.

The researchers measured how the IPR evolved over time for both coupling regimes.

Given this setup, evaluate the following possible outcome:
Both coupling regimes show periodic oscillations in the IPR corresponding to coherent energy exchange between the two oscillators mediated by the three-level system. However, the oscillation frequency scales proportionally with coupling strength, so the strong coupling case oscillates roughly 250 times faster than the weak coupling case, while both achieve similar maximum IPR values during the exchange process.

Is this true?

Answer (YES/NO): NO